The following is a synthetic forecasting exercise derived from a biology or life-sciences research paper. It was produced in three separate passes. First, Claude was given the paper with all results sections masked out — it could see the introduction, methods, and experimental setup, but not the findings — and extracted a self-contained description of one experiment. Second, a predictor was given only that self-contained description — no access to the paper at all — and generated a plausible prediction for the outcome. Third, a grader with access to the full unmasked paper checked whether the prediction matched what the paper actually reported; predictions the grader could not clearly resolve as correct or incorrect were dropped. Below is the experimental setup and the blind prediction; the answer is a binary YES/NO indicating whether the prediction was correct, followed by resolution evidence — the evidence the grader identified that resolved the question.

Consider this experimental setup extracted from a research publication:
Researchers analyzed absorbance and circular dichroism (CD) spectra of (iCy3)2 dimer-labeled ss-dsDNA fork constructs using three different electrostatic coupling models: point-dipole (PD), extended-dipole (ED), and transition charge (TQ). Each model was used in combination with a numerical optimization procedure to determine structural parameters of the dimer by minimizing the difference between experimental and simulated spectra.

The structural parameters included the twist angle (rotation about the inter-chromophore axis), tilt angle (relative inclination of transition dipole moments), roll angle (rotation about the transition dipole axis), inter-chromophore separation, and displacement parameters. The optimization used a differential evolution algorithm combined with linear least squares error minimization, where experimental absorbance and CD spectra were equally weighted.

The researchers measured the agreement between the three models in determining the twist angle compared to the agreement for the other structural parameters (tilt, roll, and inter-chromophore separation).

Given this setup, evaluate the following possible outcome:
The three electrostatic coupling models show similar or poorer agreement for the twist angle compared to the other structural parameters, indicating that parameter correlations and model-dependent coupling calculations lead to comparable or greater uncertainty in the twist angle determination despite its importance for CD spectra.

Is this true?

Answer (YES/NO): NO